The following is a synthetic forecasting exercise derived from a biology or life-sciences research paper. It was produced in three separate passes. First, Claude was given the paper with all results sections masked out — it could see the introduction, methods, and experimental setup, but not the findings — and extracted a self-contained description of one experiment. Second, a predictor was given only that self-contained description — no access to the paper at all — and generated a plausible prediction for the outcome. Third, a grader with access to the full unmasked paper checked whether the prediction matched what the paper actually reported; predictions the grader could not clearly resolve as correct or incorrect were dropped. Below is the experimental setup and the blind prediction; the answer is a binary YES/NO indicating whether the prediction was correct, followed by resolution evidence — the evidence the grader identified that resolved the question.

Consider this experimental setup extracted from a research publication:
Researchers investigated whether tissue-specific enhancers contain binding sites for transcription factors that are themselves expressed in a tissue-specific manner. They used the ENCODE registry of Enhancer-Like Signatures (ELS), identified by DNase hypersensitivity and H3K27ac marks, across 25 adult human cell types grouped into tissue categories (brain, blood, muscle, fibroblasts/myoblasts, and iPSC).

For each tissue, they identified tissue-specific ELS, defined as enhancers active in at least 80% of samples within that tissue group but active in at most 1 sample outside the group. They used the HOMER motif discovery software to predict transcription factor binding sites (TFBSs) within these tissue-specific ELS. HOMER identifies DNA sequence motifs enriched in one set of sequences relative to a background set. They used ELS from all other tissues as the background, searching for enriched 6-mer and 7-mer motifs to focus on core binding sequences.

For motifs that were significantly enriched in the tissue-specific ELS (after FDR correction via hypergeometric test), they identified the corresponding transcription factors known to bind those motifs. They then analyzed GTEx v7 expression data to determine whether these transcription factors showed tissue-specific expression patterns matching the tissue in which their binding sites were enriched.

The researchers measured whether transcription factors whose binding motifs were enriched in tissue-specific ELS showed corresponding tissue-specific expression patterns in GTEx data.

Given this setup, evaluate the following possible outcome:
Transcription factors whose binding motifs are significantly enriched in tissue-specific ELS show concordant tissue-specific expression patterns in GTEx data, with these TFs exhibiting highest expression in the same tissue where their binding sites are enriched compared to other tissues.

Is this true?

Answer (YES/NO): NO